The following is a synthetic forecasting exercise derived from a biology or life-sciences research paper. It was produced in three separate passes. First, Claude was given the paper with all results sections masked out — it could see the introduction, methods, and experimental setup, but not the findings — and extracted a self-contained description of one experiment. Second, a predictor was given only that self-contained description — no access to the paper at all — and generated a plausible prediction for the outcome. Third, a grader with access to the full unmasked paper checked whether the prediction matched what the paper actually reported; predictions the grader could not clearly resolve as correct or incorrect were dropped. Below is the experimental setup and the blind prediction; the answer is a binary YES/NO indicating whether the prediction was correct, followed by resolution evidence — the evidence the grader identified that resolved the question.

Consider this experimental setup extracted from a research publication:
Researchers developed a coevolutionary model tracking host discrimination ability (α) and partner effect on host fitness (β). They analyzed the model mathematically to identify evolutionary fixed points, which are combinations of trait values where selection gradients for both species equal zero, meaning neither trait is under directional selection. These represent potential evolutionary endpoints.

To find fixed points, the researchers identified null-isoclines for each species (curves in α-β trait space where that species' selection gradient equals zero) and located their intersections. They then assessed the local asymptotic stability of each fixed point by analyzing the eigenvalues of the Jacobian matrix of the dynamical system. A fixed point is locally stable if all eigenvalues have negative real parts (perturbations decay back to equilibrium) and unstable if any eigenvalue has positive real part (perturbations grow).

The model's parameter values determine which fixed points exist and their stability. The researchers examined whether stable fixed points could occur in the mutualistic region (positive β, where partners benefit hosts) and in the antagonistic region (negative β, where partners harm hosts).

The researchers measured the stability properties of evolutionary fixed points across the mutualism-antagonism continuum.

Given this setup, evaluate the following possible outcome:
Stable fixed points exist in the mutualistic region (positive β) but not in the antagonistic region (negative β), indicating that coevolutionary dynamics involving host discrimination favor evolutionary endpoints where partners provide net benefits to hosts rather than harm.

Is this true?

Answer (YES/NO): NO